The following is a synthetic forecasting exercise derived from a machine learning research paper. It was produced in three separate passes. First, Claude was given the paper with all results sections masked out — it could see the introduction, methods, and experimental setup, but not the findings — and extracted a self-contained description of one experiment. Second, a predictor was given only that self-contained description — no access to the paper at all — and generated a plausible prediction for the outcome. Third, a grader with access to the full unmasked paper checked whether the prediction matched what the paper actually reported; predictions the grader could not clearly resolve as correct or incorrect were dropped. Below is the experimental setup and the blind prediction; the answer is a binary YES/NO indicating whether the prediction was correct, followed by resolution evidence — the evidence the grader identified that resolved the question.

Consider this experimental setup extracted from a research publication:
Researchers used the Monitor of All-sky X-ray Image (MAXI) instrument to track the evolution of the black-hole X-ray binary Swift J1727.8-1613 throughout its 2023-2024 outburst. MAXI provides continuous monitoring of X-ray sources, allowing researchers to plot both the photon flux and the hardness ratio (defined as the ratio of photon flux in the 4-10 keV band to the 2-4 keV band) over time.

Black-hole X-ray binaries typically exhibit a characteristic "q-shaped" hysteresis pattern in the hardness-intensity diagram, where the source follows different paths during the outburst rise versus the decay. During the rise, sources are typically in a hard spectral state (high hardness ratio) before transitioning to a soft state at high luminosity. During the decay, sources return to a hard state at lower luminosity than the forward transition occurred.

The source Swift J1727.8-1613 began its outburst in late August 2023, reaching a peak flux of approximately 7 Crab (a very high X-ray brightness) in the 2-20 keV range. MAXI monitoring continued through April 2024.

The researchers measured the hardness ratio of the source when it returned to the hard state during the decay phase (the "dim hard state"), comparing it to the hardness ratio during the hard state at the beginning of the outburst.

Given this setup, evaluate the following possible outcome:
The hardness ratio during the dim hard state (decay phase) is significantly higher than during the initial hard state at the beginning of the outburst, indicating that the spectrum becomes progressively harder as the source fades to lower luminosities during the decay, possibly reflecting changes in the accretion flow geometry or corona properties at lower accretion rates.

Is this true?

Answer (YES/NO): NO